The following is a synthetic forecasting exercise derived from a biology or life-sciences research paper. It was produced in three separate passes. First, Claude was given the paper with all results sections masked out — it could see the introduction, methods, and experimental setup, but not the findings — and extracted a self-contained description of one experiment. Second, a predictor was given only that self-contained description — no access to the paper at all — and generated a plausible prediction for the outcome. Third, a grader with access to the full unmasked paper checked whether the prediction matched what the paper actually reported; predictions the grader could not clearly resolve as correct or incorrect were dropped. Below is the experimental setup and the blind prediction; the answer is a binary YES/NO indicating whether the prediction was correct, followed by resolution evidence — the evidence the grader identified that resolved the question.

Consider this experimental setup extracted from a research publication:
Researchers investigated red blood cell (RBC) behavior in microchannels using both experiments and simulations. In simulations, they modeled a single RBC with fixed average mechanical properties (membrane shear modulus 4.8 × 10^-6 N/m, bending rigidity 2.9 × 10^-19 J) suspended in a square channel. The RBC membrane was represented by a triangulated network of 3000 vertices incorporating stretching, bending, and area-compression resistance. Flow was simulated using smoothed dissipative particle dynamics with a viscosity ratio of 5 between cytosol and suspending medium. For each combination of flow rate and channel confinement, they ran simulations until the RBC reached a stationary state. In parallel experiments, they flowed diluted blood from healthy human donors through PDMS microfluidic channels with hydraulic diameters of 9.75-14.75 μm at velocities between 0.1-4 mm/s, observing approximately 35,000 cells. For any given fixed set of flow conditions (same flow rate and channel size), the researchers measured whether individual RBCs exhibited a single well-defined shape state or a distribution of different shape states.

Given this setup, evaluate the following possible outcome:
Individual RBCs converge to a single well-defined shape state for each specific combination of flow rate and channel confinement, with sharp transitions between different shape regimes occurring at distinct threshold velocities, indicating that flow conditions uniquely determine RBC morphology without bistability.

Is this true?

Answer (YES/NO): NO